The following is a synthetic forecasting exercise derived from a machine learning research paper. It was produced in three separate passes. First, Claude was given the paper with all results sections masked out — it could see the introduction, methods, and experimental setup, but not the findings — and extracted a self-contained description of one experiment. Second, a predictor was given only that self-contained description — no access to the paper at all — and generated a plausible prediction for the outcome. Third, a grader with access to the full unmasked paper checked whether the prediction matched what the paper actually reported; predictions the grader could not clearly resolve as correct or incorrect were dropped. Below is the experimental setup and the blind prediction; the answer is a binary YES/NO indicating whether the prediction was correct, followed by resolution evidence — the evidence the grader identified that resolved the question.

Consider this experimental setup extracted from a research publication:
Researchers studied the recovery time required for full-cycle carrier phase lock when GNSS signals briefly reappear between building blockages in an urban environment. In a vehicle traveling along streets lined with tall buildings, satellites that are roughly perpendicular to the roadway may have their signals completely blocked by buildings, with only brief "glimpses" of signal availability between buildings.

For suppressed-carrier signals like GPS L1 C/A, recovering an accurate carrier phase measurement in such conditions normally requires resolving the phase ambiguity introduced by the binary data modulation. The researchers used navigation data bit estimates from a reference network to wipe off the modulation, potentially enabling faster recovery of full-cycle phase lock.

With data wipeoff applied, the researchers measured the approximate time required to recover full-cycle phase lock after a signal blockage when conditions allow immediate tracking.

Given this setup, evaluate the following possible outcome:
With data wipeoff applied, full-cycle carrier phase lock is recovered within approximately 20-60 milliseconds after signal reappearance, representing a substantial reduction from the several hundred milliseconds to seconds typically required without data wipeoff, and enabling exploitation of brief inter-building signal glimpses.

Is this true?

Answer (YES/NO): NO